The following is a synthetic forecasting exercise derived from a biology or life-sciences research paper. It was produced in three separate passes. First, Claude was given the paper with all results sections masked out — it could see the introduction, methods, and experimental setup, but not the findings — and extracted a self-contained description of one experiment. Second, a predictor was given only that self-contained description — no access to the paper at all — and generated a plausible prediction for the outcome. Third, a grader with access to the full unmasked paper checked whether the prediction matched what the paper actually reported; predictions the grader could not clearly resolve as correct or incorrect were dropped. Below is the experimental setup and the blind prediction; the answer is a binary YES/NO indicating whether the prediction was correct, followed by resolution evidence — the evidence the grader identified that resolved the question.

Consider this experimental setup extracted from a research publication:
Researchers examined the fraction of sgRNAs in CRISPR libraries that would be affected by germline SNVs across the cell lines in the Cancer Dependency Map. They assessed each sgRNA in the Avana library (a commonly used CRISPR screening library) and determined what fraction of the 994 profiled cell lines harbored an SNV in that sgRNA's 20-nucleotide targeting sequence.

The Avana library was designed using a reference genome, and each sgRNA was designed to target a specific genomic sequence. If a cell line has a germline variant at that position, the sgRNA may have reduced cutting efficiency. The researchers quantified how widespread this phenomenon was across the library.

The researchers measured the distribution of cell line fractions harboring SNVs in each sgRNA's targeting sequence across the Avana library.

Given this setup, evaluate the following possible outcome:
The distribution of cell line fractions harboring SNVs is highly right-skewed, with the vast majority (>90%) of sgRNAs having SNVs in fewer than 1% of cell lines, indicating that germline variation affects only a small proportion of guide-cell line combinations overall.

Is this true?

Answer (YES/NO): YES